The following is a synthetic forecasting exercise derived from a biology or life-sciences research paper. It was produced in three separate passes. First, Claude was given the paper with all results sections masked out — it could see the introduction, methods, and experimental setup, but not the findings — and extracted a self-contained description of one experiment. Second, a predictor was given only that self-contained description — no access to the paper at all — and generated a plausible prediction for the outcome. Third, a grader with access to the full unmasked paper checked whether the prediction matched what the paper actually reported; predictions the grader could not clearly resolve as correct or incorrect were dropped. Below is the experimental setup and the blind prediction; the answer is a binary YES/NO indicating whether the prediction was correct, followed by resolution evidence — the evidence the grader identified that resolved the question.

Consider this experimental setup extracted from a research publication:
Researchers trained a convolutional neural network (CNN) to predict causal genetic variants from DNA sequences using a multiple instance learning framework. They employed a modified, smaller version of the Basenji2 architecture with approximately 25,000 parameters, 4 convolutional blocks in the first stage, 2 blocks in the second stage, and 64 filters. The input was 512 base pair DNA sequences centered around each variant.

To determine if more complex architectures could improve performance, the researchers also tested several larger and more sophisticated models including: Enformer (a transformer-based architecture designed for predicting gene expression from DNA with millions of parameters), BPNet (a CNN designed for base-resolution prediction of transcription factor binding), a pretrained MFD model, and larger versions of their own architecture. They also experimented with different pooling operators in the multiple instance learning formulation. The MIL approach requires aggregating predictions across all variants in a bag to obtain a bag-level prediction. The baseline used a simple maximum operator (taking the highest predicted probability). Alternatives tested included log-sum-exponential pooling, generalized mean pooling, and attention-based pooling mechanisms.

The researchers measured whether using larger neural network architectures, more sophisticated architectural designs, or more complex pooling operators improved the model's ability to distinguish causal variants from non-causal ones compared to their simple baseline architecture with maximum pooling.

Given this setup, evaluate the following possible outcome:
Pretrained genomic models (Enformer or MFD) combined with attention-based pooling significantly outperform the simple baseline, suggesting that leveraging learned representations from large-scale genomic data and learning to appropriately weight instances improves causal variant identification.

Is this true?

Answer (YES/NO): NO